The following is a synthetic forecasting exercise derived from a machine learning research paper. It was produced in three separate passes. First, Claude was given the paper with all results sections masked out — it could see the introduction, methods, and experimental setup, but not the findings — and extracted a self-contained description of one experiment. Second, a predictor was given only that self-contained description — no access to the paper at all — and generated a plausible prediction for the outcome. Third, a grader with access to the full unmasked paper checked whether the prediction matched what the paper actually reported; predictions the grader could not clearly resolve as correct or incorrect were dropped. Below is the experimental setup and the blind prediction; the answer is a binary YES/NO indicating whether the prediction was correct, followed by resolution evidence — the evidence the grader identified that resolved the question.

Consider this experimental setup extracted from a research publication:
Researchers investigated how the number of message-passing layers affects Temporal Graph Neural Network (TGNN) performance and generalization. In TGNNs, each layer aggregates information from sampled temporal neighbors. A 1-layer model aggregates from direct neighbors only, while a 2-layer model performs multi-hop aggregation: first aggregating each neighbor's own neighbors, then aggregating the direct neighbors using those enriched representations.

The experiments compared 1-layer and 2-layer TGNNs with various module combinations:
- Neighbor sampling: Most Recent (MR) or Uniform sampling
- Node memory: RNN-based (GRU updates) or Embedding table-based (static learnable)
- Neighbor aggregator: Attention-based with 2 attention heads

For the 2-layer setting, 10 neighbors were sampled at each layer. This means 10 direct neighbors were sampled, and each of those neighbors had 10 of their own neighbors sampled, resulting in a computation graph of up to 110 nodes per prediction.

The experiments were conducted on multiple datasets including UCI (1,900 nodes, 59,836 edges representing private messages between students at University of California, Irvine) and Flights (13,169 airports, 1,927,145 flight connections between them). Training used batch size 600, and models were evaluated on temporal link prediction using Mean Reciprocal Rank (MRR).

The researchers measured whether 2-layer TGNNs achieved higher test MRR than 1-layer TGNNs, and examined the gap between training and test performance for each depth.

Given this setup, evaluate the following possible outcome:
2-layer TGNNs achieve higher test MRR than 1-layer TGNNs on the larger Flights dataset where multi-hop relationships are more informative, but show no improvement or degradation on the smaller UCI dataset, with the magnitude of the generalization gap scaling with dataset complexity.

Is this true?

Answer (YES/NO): NO